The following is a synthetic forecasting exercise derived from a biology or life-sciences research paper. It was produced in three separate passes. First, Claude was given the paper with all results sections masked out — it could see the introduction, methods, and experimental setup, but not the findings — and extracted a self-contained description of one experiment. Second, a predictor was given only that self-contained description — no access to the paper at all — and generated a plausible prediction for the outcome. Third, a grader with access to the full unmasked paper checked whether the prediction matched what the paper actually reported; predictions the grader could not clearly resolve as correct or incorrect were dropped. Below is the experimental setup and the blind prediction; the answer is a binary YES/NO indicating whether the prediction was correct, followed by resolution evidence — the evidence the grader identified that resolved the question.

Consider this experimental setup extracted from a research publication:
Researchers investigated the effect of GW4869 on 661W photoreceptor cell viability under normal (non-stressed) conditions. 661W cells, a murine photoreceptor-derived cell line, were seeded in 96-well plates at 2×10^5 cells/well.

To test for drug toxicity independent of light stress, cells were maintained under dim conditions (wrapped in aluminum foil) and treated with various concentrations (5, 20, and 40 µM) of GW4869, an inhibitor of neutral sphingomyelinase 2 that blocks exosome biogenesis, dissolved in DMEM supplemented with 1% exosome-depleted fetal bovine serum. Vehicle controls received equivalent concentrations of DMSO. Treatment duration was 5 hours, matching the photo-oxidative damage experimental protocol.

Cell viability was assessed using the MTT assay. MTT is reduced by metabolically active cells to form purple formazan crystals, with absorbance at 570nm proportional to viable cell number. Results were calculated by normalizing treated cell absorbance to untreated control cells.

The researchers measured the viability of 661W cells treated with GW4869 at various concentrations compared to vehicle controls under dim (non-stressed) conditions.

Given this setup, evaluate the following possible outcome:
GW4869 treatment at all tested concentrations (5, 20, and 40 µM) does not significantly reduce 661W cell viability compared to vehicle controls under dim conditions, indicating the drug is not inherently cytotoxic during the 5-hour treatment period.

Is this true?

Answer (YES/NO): YES